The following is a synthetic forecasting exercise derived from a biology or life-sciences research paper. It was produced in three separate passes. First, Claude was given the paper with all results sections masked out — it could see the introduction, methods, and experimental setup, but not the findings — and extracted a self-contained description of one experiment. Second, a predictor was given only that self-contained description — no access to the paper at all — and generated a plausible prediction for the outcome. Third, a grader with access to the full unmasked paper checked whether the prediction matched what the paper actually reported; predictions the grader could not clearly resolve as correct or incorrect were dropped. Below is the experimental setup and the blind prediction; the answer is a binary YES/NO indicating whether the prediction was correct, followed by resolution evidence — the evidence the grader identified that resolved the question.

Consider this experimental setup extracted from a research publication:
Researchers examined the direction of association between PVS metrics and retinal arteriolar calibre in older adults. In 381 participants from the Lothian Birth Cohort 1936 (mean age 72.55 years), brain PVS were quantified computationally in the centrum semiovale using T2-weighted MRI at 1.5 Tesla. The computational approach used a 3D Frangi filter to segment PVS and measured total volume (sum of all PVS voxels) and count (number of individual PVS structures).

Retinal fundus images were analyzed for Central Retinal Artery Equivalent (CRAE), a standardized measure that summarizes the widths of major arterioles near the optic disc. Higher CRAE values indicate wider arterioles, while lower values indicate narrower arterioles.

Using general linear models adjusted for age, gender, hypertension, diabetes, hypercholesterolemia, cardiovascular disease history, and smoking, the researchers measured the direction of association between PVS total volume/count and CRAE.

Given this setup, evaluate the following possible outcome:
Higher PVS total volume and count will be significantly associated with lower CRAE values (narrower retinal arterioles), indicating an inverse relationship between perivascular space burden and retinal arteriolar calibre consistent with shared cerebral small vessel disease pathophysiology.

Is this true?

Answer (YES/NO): YES